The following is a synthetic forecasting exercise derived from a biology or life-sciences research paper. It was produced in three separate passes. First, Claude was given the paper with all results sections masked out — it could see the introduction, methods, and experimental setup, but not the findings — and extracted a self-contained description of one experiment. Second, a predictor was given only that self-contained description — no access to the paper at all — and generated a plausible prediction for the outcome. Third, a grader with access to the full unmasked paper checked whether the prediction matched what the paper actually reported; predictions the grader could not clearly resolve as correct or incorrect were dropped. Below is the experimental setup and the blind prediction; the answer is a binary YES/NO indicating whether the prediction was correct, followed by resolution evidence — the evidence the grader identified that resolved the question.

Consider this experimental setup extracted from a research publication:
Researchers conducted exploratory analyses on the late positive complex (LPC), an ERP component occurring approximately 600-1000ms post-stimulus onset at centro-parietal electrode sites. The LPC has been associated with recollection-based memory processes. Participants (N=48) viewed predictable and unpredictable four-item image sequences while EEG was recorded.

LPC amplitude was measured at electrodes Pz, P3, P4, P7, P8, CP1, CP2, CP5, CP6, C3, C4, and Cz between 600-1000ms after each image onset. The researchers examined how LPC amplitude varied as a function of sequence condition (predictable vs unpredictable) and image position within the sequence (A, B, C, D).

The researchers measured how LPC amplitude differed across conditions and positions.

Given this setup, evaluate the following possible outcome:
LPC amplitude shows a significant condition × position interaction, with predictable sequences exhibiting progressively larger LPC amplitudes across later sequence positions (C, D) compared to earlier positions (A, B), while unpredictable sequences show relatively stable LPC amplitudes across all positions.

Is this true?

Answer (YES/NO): NO